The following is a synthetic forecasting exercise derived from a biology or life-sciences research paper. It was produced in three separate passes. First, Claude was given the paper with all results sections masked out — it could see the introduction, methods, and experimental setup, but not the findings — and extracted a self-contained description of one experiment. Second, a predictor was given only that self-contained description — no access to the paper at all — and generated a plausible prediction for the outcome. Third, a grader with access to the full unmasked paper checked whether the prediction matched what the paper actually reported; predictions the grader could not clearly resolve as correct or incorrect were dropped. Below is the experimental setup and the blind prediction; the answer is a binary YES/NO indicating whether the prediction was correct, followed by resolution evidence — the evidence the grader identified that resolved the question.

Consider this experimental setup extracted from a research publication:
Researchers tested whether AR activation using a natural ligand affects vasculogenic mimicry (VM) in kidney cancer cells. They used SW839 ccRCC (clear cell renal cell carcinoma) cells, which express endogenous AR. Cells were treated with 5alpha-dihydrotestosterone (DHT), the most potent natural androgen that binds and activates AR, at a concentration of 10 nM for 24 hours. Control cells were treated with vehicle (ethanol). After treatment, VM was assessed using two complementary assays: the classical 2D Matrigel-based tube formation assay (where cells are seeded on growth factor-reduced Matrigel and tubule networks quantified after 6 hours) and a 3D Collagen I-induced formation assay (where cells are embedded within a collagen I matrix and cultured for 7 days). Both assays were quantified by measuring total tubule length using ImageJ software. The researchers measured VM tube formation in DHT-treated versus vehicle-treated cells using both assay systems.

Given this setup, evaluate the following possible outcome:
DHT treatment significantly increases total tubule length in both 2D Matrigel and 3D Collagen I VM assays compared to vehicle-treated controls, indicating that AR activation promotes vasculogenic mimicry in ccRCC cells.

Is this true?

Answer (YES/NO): YES